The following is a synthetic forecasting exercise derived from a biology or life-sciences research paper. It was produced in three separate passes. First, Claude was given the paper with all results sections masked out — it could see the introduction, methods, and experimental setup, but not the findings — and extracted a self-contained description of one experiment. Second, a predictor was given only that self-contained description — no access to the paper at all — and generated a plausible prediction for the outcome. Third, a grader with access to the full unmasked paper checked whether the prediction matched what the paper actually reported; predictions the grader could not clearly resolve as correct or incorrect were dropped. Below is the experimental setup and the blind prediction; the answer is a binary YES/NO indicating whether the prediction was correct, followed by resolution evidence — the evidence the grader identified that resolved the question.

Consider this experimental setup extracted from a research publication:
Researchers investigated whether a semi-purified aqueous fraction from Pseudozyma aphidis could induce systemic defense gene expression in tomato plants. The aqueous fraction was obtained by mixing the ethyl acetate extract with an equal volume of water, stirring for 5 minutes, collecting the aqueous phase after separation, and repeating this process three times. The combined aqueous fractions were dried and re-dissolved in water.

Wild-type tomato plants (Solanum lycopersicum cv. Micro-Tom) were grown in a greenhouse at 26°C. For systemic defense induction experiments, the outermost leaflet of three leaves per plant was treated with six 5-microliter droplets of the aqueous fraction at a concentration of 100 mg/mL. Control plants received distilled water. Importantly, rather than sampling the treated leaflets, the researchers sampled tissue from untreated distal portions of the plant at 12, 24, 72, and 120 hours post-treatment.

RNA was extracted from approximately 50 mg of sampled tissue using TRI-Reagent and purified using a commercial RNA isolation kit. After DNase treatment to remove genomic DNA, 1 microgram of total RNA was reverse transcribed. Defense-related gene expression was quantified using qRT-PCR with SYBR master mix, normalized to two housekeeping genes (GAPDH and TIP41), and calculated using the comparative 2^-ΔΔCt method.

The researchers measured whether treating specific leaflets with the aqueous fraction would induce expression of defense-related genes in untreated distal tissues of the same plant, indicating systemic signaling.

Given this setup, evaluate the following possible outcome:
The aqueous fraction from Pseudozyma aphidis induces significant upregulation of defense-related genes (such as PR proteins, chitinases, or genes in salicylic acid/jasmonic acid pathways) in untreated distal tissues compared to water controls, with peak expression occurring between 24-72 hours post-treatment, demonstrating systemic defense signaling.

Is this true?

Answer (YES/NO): YES